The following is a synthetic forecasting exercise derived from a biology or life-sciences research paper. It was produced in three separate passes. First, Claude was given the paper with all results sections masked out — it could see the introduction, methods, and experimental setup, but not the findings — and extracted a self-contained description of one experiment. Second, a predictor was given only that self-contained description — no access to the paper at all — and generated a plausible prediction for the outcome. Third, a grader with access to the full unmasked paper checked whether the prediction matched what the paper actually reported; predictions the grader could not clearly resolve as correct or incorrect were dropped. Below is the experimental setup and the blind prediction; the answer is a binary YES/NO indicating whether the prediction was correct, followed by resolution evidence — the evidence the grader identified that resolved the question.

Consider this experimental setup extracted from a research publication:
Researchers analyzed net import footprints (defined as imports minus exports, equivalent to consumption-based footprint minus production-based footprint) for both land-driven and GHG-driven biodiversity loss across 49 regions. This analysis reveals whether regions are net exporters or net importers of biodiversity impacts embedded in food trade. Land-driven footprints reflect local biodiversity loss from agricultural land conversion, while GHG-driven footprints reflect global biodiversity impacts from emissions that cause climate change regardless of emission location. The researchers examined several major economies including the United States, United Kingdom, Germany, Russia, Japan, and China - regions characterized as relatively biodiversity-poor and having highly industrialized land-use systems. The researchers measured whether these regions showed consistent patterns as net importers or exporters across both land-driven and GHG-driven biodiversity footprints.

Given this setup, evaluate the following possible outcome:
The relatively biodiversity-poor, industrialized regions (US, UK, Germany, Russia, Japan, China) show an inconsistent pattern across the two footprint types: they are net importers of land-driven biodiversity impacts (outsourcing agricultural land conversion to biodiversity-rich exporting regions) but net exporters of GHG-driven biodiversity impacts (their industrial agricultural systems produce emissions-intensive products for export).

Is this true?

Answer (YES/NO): YES